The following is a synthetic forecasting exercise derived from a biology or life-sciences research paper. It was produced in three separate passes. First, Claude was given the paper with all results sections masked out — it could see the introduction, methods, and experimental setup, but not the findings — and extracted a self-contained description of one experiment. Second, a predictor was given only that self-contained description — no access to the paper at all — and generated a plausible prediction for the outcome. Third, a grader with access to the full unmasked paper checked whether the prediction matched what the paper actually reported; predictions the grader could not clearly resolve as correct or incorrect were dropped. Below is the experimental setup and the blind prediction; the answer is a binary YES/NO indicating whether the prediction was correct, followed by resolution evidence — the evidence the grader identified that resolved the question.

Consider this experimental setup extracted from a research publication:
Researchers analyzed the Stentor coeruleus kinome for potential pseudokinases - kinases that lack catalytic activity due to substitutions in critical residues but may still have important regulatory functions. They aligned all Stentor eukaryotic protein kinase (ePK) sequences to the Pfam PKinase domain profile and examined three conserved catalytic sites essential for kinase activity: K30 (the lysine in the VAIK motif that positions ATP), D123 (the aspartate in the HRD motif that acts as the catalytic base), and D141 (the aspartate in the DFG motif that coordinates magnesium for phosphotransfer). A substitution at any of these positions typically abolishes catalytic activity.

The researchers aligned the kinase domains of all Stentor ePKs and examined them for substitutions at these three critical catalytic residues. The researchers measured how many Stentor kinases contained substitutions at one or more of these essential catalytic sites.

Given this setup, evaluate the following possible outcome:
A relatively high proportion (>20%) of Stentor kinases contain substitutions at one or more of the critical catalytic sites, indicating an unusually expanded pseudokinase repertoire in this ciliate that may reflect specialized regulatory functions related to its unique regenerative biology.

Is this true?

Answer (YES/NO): NO